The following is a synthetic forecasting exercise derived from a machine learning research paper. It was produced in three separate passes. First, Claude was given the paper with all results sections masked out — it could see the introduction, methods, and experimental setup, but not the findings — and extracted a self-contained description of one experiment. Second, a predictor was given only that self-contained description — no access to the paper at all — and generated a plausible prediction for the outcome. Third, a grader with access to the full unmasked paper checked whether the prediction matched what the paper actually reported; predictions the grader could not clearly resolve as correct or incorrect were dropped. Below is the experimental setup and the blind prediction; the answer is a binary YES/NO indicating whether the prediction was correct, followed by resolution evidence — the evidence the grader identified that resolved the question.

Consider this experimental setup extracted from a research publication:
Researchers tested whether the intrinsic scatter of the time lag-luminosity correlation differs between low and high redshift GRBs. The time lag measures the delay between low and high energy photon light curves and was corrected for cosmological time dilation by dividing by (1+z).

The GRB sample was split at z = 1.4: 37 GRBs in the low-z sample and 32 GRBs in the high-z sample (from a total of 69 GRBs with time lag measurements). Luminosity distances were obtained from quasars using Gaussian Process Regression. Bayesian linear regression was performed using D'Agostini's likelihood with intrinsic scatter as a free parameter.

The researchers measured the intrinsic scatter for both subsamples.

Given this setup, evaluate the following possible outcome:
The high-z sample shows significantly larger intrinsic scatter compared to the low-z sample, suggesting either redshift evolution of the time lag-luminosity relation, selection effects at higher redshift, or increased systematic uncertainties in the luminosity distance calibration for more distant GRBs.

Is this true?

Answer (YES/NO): NO